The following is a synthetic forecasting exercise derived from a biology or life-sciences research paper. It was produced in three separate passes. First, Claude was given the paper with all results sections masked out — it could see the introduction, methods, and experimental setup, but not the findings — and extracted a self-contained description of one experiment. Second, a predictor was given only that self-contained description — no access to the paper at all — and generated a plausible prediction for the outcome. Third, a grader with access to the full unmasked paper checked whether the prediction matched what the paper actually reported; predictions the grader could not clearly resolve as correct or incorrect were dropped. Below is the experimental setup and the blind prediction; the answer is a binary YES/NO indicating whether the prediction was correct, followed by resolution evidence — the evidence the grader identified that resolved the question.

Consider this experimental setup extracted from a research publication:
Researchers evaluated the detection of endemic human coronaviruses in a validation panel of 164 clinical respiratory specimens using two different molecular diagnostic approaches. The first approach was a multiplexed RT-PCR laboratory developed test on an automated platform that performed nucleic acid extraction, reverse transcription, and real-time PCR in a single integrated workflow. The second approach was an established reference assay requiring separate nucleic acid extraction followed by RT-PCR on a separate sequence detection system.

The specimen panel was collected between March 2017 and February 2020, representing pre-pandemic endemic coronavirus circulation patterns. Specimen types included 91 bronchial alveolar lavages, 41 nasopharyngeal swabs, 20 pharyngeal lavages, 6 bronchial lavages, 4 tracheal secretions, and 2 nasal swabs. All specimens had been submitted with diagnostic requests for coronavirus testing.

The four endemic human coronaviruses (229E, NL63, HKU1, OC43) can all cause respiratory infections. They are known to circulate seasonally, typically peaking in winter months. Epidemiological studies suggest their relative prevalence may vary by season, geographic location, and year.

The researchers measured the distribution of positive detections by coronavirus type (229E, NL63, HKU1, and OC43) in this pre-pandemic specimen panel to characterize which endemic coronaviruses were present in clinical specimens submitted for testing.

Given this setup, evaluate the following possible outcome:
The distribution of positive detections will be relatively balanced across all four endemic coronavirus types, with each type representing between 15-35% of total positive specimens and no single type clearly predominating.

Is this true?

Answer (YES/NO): YES